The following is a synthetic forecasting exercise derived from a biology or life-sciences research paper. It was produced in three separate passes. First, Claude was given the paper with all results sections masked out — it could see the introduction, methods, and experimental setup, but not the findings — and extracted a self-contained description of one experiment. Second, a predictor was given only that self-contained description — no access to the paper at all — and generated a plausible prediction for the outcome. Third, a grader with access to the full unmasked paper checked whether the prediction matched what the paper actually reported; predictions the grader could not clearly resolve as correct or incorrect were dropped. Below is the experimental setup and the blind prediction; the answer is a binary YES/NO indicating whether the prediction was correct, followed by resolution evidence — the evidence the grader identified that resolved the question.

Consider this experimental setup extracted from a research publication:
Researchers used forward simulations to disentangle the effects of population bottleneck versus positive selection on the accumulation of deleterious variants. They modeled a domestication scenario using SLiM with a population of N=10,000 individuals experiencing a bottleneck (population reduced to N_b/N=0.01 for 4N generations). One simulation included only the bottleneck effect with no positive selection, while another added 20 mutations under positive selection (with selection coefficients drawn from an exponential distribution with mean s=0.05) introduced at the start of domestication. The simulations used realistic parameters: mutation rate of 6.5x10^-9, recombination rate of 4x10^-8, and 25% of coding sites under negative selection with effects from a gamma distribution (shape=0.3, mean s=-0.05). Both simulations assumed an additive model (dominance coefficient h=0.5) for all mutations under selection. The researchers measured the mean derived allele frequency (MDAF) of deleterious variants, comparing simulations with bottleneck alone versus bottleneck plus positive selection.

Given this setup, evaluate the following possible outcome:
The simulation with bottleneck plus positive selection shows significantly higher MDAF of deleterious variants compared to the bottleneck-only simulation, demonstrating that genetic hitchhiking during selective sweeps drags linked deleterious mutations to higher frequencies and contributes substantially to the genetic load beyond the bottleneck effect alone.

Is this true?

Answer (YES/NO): NO